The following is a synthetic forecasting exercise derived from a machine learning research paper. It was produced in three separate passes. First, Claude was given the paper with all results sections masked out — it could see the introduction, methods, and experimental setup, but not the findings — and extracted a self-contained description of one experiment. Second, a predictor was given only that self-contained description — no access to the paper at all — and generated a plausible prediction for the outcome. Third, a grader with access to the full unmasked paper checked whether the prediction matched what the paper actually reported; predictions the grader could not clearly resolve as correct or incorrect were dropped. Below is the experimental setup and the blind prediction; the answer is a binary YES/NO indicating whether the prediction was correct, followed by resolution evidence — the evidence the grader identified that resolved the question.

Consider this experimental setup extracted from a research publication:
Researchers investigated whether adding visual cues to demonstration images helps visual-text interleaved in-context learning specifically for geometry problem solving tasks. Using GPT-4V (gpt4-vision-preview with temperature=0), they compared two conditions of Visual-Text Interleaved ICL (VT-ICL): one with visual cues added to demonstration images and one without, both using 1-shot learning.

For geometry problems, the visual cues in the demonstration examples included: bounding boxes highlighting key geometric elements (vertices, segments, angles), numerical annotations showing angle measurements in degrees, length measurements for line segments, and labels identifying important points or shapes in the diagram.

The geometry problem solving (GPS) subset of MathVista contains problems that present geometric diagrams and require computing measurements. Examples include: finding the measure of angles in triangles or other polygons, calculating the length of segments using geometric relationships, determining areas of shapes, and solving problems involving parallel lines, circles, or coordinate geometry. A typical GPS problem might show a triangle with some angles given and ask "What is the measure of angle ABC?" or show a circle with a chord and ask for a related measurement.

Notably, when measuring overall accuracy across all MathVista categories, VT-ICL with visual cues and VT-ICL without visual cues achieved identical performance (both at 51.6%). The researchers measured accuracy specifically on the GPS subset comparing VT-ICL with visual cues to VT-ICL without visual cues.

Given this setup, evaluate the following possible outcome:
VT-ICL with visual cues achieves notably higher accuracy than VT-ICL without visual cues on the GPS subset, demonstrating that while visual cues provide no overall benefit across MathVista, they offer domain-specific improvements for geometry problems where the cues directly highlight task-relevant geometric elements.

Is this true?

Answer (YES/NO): YES